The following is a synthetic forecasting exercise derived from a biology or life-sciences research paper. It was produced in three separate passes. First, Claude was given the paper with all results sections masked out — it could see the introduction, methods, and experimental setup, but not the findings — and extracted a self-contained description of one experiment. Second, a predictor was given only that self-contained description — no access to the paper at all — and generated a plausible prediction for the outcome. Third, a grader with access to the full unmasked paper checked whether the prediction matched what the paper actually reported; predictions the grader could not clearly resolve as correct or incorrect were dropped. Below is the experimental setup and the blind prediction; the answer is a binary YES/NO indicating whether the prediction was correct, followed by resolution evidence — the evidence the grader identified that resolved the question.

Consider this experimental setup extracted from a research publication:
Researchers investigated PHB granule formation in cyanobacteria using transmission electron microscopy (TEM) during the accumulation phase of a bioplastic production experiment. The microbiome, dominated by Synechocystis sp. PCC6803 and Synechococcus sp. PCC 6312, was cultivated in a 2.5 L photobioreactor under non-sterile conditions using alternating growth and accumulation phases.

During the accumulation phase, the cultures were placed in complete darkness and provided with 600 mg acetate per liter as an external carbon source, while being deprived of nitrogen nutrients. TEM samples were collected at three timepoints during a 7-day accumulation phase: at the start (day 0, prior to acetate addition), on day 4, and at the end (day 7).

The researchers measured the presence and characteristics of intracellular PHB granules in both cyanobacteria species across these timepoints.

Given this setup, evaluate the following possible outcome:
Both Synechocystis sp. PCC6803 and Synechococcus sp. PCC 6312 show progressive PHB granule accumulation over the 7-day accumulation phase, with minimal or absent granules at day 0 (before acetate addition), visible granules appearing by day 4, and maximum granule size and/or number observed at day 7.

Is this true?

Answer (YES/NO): NO